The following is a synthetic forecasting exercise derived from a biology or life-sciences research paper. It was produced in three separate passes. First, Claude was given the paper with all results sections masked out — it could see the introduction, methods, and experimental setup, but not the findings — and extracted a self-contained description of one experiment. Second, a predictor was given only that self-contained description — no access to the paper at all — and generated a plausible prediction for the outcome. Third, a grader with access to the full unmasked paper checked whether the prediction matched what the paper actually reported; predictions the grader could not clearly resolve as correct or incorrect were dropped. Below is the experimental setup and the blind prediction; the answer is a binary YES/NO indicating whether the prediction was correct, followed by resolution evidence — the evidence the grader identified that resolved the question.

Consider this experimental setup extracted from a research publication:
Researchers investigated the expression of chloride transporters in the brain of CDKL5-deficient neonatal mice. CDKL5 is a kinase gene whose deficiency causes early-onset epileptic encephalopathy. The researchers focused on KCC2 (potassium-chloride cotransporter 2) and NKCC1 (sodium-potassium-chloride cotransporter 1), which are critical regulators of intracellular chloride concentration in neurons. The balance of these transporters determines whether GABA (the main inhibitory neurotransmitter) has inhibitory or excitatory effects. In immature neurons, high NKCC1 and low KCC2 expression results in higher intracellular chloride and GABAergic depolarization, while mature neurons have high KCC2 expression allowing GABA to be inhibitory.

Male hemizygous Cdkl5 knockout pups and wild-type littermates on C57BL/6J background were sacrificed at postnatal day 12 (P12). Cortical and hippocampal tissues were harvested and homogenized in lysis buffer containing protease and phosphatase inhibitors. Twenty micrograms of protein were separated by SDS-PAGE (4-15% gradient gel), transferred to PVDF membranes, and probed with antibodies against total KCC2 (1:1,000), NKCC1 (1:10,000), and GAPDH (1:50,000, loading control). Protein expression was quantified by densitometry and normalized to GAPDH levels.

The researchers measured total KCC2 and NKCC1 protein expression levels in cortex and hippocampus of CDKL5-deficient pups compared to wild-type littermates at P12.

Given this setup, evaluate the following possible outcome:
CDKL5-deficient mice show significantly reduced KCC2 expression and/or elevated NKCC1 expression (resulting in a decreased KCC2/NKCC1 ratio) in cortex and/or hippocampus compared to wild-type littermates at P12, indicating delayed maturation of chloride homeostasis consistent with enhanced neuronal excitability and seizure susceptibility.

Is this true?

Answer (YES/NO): NO